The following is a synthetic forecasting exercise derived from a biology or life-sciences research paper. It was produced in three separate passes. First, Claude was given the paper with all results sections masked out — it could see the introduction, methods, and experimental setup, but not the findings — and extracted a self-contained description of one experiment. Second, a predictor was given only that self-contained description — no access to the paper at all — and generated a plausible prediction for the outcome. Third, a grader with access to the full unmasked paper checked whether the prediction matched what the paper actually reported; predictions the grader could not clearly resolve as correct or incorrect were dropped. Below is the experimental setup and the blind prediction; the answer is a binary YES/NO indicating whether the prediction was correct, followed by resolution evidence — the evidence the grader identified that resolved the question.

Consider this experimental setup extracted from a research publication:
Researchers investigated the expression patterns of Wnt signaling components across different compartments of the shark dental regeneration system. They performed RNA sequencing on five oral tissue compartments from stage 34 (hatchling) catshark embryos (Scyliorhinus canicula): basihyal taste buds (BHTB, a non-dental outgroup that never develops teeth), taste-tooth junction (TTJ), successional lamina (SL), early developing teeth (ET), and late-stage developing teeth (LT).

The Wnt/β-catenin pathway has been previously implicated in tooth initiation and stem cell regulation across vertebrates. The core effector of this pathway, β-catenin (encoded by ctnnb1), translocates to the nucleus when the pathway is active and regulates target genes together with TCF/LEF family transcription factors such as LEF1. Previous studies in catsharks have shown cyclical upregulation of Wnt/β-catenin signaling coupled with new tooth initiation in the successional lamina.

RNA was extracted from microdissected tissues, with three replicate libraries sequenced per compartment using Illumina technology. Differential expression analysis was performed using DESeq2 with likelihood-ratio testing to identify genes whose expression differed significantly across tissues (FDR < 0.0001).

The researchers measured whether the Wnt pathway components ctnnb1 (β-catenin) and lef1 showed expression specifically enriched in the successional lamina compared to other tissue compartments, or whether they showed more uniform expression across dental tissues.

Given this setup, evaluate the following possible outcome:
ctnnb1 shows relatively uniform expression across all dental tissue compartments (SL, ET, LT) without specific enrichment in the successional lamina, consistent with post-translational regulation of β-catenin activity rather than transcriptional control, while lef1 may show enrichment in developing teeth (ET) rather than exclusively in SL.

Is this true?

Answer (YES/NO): NO